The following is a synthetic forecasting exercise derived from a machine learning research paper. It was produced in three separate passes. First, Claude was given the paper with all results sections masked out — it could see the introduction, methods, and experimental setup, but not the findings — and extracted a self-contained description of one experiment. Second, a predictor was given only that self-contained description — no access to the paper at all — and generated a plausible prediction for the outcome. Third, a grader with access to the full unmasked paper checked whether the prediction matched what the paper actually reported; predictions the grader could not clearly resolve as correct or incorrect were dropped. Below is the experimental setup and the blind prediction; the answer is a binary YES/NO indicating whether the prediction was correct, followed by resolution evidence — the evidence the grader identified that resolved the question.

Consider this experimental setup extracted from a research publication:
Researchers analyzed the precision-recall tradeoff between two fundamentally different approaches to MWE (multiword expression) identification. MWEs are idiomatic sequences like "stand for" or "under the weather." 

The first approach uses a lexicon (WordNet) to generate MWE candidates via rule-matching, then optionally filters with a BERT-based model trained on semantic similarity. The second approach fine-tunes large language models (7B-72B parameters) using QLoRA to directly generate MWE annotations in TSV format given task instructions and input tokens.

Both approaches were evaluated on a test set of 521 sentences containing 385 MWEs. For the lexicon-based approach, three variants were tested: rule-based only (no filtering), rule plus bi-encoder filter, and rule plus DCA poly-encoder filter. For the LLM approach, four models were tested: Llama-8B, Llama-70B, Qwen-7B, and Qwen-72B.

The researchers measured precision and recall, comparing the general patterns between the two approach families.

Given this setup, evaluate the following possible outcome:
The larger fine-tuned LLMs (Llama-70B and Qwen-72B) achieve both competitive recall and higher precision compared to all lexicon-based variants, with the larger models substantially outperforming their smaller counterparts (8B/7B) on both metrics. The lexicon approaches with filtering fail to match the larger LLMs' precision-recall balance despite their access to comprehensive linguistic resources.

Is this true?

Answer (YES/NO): NO